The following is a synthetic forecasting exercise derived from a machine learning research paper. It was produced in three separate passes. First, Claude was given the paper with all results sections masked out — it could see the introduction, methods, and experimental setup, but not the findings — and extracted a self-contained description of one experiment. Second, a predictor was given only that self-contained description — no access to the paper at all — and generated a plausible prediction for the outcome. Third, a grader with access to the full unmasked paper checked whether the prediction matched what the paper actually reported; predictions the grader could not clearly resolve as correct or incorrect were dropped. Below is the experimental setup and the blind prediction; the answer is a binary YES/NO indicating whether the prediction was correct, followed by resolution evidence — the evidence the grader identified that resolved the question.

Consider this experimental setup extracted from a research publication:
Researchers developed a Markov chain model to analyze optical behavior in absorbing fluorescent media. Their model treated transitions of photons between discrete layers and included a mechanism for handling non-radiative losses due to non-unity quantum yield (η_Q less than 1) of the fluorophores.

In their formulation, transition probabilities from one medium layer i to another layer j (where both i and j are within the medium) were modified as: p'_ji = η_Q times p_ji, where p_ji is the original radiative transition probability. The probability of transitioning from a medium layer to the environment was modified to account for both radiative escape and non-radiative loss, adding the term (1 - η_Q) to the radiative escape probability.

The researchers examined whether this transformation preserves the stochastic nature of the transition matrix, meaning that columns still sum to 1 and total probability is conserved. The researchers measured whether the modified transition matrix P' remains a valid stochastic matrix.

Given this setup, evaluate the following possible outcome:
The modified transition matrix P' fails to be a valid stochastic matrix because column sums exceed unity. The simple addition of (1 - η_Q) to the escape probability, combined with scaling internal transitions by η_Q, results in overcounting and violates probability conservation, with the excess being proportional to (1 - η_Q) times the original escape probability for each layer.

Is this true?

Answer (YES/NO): NO